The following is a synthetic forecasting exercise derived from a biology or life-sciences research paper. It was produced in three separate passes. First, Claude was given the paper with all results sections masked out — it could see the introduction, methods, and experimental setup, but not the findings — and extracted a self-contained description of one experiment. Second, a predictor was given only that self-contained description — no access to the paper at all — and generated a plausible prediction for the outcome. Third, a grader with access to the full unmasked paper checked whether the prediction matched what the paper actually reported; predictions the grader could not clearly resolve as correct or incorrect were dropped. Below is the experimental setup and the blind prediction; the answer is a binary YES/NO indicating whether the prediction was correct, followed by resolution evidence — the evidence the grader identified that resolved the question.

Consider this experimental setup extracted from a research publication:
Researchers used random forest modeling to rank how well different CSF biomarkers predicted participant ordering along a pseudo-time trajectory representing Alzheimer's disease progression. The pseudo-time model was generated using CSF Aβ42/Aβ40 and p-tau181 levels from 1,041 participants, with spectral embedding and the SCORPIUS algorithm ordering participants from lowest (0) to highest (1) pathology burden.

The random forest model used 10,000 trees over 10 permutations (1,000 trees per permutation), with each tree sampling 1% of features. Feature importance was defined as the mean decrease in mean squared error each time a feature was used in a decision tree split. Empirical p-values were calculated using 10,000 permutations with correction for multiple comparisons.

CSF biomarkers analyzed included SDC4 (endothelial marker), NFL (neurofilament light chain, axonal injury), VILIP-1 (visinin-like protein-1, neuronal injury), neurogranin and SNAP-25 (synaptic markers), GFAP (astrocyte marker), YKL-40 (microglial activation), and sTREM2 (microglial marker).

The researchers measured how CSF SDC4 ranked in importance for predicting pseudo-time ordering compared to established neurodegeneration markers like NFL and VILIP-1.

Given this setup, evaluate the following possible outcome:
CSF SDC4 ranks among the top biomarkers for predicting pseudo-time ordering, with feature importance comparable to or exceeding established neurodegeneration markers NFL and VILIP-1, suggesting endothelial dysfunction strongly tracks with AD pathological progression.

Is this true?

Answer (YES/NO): YES